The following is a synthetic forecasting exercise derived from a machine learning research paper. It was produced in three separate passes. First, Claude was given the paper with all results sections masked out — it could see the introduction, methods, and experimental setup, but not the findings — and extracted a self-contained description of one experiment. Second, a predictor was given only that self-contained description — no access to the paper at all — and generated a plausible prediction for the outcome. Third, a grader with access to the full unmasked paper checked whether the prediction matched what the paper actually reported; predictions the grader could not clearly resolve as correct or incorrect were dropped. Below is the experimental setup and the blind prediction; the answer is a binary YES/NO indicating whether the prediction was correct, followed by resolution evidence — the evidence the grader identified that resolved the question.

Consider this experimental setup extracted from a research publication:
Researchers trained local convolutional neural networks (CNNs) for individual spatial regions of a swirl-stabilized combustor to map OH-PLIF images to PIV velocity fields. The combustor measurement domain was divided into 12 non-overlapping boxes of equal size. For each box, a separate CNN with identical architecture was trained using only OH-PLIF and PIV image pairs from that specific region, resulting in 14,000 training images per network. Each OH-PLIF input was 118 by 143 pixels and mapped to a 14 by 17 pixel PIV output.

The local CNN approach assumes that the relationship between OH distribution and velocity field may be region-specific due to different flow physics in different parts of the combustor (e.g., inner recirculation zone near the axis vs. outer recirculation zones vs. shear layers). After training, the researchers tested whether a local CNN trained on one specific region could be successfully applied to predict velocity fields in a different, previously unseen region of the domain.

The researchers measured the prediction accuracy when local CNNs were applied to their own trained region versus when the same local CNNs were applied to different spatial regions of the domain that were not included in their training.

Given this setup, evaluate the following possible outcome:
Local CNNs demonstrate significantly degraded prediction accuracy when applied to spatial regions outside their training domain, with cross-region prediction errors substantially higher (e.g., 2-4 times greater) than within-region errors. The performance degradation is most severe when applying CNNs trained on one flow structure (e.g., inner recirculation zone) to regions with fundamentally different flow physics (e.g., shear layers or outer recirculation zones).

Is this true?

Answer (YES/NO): NO